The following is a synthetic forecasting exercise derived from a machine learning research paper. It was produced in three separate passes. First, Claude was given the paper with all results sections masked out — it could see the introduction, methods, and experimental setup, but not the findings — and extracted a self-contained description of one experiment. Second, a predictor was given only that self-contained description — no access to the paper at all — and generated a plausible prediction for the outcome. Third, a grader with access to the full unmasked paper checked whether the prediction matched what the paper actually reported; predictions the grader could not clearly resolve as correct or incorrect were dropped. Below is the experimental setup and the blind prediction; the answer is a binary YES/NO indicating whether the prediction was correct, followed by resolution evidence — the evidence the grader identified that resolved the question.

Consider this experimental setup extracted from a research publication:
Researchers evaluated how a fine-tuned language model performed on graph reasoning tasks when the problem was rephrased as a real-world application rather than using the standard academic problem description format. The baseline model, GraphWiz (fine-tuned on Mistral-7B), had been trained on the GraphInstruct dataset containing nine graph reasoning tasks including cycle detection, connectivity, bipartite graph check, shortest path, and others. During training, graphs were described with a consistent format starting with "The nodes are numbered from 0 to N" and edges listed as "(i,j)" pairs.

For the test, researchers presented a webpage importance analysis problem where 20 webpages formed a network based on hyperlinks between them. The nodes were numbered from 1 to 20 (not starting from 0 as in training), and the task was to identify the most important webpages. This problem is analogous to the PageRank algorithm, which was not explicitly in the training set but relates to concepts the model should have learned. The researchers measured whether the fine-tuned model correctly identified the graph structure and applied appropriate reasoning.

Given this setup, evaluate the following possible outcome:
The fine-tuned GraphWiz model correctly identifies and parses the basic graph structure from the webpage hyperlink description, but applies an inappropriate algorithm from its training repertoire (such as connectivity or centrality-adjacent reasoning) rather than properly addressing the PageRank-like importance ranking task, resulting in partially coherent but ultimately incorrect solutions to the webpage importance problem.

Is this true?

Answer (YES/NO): NO